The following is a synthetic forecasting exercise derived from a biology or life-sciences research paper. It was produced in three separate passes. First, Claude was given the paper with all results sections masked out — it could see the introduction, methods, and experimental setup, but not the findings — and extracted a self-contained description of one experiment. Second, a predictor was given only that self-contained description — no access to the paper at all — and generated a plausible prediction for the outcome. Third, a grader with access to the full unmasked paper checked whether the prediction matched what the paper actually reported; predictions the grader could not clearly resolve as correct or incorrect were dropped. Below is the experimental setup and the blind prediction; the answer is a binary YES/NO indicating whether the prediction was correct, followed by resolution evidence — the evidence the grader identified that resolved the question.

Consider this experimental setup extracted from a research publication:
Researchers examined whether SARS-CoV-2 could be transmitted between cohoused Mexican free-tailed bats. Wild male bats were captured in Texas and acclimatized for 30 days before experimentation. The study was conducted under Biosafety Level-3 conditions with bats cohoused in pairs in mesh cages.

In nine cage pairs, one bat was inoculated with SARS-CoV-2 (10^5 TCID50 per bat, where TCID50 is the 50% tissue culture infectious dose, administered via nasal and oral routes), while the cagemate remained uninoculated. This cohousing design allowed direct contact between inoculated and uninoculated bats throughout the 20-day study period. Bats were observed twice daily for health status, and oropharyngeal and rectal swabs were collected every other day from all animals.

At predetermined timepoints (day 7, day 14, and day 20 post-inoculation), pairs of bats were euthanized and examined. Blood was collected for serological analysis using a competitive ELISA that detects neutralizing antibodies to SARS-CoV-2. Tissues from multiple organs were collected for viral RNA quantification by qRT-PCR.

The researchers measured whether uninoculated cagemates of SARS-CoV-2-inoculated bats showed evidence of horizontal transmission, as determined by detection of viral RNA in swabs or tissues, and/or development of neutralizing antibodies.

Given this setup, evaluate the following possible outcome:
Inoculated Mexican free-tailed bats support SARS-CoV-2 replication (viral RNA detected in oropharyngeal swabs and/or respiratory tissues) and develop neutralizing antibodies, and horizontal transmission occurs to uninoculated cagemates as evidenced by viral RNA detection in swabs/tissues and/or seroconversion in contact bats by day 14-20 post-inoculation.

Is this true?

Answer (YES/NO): NO